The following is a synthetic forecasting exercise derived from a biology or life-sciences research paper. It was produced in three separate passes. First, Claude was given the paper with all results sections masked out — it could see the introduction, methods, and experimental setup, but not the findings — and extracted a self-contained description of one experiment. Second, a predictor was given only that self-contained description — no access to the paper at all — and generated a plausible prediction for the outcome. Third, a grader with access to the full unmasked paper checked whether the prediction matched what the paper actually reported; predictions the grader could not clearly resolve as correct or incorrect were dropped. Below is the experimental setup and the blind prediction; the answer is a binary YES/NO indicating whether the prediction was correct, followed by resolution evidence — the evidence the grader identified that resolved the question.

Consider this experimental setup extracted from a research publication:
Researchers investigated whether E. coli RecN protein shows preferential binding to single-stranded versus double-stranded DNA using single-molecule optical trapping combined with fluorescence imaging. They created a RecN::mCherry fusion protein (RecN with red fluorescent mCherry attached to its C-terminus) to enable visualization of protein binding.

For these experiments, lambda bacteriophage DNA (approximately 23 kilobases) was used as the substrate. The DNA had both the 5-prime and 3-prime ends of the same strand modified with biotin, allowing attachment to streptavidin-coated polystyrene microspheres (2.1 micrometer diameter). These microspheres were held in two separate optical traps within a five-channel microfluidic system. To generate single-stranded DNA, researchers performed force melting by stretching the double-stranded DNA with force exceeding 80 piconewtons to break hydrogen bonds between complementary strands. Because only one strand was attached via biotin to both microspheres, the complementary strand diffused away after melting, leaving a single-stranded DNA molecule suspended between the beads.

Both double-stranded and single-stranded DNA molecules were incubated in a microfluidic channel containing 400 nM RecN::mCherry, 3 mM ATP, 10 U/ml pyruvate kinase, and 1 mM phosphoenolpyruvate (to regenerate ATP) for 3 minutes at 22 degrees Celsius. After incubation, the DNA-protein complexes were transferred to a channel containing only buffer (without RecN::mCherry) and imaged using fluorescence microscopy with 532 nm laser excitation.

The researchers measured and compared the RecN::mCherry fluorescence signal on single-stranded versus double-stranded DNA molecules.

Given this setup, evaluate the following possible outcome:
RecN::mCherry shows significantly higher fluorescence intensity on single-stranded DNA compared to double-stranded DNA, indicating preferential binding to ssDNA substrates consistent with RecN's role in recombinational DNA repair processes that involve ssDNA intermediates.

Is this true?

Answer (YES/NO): YES